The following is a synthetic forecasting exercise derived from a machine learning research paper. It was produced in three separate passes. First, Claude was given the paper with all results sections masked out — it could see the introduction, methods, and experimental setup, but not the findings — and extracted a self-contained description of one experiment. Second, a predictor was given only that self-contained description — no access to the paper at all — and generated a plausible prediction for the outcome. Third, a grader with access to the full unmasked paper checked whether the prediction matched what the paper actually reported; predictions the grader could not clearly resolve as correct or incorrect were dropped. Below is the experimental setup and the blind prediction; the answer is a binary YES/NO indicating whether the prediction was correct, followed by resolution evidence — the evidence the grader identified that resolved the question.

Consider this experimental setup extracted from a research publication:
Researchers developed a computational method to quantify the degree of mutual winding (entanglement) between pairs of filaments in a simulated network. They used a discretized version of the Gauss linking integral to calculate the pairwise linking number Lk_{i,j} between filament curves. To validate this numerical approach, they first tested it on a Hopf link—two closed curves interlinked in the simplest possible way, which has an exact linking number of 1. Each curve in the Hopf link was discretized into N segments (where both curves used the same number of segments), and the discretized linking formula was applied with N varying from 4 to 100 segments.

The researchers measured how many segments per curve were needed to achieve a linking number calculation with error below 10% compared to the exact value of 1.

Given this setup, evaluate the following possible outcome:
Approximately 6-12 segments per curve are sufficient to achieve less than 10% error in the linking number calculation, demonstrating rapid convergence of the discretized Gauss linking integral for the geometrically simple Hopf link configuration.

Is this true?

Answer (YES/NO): NO